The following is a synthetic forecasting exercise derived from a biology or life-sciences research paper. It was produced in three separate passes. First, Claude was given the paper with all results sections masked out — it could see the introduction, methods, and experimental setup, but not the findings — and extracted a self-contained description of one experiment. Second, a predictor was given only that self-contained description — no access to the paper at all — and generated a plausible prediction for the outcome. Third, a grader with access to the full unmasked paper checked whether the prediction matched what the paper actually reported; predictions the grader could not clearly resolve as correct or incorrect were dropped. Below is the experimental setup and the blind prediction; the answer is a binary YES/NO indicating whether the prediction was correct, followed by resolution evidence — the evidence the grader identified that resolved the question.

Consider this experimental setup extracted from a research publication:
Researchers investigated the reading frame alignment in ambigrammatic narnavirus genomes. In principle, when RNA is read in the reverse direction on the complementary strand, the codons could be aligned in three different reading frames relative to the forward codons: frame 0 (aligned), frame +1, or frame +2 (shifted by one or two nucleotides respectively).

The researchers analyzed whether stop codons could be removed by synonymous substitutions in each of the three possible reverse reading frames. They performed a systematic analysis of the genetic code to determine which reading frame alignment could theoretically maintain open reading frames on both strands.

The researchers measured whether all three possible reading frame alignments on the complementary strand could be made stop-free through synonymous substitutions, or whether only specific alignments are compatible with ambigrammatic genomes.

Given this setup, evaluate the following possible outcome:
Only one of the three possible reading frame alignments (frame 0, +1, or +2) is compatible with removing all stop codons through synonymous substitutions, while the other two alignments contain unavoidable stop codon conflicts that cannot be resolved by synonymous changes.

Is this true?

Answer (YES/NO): YES